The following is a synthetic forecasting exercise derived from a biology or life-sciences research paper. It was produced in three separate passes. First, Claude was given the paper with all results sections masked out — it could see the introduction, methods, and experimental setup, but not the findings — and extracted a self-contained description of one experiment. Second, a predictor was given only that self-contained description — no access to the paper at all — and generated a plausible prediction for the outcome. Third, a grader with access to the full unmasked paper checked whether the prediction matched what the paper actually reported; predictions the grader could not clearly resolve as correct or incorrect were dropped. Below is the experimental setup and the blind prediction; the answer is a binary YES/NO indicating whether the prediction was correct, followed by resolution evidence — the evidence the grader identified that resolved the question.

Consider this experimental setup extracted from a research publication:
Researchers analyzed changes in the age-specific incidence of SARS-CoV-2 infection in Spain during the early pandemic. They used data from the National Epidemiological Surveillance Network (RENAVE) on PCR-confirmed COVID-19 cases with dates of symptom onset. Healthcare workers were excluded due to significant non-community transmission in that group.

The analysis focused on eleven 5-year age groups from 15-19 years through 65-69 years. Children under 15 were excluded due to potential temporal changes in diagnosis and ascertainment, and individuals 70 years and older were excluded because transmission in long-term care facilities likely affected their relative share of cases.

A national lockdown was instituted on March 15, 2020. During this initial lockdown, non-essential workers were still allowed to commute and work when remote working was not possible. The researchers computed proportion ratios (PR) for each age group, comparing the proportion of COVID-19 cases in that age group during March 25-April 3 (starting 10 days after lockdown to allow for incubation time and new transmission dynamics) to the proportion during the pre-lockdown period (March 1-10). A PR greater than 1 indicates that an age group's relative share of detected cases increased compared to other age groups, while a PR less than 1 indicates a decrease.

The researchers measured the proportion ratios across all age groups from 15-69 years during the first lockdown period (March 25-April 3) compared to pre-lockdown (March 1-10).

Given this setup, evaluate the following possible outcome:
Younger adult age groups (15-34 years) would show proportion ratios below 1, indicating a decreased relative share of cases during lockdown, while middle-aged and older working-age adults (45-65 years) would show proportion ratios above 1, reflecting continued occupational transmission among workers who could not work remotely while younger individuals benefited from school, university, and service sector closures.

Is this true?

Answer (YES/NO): NO